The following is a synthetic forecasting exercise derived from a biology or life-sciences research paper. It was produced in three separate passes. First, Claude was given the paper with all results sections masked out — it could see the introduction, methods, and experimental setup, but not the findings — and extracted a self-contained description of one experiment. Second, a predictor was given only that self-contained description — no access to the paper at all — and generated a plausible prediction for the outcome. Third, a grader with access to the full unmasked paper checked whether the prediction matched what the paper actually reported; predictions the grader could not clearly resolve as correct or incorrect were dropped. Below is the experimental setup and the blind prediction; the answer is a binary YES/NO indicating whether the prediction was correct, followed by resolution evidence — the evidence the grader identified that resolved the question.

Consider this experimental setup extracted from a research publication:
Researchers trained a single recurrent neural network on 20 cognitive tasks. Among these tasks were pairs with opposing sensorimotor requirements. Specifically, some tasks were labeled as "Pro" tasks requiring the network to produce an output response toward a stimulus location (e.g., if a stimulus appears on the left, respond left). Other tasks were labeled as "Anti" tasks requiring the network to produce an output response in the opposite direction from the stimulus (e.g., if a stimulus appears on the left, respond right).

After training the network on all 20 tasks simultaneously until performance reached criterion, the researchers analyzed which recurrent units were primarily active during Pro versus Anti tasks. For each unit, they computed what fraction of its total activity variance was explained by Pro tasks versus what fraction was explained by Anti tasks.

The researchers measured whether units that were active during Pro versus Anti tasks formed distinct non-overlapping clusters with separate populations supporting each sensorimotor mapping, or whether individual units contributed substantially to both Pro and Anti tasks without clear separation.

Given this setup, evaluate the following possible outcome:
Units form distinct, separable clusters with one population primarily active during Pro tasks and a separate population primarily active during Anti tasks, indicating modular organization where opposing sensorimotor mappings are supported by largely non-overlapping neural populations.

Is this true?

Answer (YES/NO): YES